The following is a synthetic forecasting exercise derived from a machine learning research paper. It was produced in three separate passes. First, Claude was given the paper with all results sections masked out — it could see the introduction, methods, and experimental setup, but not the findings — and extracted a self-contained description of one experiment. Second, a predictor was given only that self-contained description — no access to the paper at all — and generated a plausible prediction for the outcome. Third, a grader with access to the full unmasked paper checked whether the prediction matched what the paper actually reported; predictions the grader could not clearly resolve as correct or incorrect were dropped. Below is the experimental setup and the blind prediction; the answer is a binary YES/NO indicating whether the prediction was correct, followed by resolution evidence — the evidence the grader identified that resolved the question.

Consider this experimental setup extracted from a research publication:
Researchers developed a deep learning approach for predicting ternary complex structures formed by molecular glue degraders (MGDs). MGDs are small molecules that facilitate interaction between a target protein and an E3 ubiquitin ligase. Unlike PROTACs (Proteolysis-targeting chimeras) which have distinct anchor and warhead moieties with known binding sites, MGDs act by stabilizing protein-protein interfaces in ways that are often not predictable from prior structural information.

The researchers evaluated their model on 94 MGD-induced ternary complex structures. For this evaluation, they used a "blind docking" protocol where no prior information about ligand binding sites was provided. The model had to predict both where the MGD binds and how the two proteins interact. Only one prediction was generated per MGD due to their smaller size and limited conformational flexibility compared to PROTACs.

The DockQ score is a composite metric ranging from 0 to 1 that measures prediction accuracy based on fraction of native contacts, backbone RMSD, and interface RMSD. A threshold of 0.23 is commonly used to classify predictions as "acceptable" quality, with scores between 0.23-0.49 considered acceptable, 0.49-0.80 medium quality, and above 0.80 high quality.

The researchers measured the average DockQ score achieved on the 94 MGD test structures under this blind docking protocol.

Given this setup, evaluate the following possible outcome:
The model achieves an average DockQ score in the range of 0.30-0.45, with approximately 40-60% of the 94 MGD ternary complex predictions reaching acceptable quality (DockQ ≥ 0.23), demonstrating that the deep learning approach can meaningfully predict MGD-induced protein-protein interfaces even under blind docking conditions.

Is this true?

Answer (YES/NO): NO